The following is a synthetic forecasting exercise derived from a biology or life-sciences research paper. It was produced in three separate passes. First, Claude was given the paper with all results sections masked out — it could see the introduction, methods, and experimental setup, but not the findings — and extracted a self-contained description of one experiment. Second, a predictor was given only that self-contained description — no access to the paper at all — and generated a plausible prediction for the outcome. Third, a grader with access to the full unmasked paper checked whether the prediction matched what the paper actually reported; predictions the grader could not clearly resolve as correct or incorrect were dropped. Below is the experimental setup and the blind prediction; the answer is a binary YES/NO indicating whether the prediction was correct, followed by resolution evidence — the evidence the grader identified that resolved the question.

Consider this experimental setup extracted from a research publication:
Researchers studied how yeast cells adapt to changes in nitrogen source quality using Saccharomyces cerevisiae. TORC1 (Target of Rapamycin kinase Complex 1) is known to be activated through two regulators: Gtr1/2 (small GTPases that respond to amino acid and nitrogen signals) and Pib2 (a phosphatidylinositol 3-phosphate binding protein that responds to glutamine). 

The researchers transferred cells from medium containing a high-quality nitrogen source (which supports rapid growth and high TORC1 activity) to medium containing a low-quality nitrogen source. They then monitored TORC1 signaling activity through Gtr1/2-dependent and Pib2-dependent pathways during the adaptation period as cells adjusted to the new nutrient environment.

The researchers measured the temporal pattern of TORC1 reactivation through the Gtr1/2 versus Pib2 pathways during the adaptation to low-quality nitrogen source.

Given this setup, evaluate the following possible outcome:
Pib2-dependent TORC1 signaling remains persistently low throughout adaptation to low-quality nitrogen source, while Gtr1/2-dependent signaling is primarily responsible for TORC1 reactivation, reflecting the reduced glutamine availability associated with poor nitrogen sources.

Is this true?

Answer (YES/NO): NO